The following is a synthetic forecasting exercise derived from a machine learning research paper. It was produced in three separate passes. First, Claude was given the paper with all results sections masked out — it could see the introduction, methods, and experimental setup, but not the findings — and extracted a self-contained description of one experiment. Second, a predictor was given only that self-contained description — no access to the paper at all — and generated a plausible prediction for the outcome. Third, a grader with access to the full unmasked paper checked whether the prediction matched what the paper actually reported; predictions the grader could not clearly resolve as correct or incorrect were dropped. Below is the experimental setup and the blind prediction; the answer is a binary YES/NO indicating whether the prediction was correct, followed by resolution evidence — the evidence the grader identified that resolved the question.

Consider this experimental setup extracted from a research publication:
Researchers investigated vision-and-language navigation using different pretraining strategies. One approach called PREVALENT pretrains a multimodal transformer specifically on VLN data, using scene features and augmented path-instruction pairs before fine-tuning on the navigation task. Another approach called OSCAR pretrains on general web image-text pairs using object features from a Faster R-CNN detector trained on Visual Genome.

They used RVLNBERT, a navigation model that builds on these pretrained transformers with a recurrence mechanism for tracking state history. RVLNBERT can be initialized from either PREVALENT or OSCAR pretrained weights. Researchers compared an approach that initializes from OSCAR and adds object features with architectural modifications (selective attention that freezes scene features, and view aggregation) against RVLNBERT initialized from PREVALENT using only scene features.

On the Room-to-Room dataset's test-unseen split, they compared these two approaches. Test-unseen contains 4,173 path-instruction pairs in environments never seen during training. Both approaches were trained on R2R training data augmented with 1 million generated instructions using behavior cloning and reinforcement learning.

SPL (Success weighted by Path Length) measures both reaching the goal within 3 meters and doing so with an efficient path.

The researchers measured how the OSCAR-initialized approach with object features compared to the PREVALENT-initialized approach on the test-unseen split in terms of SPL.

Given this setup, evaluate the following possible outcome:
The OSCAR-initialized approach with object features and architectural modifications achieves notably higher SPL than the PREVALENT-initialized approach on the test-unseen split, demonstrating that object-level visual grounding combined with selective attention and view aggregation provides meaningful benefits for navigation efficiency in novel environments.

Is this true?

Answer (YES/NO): NO